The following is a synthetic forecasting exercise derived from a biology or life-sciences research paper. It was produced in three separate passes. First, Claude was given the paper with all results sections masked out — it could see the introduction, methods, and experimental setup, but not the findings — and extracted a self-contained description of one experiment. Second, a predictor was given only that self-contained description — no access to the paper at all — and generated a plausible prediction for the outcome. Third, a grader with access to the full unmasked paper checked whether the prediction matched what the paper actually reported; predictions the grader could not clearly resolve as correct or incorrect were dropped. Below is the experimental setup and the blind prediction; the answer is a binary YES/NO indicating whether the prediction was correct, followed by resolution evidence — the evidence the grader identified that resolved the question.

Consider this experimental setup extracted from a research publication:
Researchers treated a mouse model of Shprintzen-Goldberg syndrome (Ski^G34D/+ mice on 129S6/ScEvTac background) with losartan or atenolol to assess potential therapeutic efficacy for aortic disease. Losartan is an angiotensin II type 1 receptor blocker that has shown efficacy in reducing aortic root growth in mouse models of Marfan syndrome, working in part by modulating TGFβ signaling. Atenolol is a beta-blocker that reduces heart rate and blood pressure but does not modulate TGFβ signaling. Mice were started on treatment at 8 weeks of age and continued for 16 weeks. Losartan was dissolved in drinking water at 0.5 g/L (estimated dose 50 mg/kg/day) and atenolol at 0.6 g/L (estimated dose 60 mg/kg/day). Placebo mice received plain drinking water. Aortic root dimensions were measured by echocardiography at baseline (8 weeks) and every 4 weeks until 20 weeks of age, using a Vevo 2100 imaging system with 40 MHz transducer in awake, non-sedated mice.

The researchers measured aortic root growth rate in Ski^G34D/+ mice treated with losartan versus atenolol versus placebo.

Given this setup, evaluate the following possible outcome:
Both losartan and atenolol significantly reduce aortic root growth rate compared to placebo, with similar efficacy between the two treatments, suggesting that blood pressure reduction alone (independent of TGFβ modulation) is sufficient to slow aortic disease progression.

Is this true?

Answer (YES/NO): NO